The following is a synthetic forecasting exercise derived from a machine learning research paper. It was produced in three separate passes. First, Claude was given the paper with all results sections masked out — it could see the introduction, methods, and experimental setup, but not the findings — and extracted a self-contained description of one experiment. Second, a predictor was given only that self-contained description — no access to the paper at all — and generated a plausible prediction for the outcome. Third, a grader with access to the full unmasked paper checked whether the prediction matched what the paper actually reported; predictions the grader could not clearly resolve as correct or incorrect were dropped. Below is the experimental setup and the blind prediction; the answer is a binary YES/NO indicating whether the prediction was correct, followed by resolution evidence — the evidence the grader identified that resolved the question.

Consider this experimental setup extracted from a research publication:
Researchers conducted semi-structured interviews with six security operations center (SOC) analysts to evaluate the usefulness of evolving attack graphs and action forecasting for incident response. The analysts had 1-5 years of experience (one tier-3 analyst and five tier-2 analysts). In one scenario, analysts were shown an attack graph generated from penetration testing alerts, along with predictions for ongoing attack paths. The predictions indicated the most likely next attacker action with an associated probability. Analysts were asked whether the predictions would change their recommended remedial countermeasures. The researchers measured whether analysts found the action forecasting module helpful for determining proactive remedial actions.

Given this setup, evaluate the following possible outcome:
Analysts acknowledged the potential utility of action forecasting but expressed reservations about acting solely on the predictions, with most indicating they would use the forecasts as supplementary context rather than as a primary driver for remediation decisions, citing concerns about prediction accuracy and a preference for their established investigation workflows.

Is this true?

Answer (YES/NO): NO